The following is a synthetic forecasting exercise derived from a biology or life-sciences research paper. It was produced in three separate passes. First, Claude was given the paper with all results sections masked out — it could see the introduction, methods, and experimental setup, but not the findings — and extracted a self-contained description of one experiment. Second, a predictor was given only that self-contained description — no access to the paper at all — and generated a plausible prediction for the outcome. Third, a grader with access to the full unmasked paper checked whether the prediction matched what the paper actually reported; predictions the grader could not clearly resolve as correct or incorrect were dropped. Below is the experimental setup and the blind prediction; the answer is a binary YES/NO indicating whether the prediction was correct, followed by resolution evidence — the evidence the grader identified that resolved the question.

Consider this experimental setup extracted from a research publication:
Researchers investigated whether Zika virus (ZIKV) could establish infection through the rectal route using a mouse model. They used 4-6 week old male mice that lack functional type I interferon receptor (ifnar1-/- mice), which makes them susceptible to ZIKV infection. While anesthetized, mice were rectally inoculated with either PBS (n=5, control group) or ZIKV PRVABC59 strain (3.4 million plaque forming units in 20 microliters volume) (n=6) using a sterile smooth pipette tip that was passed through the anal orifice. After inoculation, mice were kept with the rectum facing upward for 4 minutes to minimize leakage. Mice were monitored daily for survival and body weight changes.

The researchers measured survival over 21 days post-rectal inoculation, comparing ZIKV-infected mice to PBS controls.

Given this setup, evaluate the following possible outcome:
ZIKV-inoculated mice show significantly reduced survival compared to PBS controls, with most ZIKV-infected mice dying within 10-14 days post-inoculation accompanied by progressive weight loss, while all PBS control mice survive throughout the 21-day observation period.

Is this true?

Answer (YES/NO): NO